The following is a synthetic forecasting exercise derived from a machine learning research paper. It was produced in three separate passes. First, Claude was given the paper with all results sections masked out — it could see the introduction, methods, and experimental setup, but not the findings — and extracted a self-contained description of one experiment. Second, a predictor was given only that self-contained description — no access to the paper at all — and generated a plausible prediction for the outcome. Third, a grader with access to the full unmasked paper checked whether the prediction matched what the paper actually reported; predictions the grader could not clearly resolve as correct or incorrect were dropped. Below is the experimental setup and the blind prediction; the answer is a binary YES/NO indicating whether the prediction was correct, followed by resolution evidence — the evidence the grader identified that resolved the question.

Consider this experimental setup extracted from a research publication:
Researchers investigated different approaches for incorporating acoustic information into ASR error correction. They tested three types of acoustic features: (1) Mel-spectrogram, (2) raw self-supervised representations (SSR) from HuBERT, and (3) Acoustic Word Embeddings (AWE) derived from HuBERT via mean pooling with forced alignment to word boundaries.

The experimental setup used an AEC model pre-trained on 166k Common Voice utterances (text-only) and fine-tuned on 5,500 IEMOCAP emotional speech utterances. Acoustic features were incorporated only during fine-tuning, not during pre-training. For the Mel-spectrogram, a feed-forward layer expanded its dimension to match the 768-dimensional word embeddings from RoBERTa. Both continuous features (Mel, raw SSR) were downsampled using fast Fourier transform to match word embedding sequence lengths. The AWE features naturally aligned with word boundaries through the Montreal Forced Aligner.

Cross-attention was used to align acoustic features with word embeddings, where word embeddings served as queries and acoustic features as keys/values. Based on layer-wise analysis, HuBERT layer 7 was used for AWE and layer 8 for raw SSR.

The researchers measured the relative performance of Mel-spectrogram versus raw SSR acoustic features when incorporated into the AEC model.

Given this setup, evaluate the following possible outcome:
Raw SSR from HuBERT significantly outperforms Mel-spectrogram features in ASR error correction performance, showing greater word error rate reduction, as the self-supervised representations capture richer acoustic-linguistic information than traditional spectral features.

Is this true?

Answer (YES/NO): YES